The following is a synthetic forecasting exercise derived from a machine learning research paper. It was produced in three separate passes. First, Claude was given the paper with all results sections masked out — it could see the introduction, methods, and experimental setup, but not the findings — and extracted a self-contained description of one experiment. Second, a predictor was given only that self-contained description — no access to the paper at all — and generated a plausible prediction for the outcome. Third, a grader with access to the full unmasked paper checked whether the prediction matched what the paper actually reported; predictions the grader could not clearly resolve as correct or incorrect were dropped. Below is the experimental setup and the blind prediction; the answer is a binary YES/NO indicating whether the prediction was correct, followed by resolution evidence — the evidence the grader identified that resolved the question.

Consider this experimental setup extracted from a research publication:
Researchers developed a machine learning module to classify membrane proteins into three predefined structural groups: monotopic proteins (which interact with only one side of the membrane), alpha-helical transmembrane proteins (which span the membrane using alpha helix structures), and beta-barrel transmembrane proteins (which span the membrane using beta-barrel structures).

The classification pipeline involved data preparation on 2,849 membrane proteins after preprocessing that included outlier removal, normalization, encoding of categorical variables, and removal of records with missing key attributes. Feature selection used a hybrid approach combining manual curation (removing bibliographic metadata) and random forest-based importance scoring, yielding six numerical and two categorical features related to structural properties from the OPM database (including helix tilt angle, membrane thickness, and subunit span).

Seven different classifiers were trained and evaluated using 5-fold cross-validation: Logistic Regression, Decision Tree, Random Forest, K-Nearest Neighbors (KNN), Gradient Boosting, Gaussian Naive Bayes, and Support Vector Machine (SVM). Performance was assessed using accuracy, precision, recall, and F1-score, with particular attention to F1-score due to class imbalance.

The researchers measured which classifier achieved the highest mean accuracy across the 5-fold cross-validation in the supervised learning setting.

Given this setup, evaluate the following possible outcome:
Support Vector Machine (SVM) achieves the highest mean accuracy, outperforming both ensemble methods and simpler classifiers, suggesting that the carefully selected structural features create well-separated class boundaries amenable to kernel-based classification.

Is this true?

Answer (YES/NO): NO